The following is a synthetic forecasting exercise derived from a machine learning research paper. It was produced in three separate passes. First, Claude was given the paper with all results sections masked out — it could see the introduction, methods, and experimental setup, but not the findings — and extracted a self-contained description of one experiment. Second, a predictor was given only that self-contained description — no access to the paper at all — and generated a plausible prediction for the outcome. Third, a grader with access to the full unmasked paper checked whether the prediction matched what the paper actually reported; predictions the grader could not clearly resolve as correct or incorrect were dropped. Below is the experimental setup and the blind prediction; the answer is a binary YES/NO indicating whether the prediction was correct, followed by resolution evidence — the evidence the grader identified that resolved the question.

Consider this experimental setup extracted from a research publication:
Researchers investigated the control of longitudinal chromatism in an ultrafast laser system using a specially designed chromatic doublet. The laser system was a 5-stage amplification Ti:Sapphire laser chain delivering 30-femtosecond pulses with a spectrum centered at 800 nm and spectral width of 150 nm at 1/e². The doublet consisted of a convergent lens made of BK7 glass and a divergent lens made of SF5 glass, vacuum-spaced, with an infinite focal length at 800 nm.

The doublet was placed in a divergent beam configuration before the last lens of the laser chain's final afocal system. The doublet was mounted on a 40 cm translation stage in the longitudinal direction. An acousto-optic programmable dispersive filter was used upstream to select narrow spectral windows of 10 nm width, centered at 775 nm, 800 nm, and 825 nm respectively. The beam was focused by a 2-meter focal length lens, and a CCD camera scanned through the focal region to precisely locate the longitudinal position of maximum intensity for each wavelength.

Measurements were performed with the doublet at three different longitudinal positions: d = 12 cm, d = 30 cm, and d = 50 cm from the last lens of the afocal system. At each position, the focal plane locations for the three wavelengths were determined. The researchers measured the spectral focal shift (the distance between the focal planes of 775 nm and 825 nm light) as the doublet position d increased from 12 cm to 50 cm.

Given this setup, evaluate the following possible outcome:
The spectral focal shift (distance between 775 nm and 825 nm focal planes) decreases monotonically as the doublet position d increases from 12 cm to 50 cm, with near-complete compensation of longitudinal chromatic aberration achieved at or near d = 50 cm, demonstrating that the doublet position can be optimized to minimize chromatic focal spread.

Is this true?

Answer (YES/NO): NO